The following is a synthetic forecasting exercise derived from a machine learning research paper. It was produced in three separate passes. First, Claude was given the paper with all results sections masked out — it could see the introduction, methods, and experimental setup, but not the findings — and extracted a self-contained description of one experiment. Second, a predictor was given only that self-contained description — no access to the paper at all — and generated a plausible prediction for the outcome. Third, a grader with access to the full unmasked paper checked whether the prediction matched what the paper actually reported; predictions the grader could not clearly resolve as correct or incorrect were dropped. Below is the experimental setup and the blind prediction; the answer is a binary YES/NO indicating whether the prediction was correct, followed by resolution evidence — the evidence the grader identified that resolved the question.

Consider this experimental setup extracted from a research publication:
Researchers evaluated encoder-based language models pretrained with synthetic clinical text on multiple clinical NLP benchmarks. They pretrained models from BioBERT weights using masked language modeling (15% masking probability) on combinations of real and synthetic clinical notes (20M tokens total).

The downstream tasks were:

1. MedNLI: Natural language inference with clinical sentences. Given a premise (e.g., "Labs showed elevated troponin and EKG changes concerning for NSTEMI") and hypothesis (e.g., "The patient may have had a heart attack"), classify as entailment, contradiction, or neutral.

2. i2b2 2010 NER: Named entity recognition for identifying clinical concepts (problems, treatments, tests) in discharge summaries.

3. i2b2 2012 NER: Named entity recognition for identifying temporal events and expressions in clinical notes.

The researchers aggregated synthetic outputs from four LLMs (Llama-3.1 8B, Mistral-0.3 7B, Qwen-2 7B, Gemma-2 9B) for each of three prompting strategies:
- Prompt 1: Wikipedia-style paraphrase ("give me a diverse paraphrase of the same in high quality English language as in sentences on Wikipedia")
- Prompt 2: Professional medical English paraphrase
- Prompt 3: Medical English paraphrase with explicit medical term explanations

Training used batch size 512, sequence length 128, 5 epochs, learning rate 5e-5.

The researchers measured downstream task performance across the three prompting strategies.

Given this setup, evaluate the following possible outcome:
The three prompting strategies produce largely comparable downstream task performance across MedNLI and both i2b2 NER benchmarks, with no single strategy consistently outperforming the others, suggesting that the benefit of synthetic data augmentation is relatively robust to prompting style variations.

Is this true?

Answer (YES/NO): YES